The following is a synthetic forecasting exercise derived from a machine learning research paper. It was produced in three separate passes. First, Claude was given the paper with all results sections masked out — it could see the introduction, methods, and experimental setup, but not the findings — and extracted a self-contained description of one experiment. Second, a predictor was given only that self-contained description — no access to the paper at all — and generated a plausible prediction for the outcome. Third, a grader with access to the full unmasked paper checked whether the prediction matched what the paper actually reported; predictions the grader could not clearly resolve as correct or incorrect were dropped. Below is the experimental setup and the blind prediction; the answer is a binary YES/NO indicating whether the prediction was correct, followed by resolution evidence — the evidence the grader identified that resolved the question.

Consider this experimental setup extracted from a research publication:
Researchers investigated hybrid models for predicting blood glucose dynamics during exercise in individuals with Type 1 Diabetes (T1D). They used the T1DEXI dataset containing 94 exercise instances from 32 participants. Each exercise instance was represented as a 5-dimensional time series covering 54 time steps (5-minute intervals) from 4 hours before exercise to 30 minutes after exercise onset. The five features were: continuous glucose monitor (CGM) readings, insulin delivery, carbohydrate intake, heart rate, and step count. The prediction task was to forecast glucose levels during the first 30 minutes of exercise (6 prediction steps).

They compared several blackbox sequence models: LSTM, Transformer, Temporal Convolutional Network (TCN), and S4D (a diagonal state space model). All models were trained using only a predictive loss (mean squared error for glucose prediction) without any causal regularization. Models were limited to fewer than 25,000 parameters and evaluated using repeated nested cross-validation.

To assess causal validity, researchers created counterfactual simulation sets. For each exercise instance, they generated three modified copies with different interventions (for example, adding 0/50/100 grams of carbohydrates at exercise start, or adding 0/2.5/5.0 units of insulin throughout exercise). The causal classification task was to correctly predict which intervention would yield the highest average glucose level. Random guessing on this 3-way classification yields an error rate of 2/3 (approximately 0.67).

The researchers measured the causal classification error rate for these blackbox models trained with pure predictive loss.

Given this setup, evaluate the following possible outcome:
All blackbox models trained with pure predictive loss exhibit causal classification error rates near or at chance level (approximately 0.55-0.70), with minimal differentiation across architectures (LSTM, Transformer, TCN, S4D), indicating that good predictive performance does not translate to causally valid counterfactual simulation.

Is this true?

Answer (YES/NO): NO